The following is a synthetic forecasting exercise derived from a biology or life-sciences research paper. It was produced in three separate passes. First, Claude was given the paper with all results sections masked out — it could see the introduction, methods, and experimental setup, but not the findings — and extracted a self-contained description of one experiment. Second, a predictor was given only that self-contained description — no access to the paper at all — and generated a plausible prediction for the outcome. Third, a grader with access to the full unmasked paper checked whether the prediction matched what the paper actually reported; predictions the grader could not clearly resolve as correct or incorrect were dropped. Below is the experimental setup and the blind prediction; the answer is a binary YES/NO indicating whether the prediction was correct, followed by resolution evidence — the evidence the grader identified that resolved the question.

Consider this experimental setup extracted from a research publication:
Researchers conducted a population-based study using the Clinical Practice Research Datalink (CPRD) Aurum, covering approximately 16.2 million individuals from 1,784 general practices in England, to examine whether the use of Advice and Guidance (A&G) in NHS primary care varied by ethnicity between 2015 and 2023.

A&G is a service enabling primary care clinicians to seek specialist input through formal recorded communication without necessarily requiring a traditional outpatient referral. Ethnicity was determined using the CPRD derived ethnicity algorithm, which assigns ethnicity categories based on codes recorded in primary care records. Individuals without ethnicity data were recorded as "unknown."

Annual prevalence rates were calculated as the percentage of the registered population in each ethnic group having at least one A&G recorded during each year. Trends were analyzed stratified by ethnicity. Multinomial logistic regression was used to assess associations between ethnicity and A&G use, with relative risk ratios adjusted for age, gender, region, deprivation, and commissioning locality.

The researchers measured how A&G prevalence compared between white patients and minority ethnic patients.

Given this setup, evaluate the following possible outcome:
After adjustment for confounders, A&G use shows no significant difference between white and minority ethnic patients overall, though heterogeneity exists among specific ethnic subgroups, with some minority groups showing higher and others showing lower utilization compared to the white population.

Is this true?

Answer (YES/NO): NO